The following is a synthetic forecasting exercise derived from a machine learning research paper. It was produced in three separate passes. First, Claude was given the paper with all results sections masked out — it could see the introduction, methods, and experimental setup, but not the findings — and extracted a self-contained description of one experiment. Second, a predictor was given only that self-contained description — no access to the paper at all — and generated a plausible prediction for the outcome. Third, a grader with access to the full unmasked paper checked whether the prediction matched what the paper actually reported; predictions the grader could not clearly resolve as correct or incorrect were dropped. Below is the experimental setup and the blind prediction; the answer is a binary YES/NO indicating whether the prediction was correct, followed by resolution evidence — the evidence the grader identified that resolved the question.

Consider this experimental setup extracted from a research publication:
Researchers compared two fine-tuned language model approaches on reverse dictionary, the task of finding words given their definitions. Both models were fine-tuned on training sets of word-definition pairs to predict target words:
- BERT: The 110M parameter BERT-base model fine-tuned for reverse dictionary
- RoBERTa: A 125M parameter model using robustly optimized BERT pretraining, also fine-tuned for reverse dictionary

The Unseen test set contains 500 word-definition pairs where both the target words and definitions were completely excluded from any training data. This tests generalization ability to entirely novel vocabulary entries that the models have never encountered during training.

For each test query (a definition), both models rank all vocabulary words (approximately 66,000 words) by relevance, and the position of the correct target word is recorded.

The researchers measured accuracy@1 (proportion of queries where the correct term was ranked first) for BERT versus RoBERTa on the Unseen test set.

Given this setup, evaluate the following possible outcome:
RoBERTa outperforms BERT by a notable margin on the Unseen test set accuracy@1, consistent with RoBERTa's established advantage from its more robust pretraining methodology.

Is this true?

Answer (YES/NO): NO